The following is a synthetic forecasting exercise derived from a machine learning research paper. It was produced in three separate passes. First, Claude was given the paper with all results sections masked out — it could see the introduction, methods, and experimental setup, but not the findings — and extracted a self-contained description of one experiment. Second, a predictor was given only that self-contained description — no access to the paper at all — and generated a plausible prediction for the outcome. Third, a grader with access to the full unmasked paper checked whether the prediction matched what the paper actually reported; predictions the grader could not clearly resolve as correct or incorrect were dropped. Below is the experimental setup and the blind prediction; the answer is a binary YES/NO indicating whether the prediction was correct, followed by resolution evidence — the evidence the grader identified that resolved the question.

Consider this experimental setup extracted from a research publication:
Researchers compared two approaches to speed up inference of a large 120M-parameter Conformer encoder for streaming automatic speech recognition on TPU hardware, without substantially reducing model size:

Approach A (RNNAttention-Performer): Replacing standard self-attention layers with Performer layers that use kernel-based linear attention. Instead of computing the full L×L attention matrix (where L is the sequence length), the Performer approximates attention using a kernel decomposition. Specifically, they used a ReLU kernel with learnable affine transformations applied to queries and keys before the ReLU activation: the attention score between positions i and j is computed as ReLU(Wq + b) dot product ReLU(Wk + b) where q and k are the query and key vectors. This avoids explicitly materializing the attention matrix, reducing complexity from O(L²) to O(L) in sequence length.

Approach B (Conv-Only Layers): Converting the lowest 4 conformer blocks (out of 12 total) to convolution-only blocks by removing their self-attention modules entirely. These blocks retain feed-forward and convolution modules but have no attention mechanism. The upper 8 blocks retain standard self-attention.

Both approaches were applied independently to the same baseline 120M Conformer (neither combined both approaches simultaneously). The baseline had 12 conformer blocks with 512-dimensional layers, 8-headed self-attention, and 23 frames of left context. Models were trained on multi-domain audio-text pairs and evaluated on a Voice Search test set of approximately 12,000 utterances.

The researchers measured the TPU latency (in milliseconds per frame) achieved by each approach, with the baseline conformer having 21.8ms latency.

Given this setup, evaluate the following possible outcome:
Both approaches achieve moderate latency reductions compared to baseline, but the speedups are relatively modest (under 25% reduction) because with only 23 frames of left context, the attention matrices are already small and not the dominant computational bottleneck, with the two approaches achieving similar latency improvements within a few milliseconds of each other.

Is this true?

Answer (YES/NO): NO